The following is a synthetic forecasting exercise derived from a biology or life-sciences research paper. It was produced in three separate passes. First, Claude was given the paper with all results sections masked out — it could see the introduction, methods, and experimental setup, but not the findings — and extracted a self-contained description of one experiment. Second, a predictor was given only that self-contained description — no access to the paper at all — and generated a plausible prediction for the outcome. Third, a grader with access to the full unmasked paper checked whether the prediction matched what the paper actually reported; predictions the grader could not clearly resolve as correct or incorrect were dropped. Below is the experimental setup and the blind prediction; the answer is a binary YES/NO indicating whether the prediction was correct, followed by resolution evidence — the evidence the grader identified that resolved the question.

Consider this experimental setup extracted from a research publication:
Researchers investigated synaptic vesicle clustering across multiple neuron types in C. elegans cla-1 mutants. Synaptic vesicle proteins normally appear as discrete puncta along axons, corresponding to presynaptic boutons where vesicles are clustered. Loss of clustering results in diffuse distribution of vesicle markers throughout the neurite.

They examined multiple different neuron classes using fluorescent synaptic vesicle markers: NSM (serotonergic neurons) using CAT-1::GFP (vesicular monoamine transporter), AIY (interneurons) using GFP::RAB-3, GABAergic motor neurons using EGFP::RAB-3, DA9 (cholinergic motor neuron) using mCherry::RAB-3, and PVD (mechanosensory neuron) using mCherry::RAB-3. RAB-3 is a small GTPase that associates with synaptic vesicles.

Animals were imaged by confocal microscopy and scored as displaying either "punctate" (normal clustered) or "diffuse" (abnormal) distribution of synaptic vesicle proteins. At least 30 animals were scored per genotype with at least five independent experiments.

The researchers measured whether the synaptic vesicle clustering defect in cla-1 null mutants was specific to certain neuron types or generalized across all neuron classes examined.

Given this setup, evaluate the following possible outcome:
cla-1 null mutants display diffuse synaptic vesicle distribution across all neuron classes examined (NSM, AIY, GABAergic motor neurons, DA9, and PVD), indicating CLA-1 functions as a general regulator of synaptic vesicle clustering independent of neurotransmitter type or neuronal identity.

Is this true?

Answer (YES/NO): NO